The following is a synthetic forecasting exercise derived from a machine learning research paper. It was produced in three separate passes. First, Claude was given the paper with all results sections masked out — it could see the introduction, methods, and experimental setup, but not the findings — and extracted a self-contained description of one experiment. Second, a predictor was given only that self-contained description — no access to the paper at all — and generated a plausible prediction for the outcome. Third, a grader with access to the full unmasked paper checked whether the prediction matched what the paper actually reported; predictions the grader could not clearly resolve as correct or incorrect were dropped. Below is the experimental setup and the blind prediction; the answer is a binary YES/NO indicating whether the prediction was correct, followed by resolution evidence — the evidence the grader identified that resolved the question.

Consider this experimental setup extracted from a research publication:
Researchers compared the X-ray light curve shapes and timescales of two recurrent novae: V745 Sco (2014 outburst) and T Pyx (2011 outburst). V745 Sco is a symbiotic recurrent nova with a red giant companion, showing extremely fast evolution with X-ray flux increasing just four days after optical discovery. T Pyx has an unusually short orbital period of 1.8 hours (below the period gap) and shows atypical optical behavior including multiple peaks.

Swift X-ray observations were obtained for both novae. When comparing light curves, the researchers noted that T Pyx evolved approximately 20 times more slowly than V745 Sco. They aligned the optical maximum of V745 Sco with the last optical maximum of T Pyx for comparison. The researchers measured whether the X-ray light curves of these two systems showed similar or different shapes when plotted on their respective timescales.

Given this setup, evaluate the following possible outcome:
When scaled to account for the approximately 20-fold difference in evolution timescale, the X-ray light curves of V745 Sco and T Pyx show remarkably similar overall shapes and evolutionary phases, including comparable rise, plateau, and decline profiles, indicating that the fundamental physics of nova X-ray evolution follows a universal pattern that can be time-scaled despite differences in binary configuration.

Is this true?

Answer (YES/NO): NO